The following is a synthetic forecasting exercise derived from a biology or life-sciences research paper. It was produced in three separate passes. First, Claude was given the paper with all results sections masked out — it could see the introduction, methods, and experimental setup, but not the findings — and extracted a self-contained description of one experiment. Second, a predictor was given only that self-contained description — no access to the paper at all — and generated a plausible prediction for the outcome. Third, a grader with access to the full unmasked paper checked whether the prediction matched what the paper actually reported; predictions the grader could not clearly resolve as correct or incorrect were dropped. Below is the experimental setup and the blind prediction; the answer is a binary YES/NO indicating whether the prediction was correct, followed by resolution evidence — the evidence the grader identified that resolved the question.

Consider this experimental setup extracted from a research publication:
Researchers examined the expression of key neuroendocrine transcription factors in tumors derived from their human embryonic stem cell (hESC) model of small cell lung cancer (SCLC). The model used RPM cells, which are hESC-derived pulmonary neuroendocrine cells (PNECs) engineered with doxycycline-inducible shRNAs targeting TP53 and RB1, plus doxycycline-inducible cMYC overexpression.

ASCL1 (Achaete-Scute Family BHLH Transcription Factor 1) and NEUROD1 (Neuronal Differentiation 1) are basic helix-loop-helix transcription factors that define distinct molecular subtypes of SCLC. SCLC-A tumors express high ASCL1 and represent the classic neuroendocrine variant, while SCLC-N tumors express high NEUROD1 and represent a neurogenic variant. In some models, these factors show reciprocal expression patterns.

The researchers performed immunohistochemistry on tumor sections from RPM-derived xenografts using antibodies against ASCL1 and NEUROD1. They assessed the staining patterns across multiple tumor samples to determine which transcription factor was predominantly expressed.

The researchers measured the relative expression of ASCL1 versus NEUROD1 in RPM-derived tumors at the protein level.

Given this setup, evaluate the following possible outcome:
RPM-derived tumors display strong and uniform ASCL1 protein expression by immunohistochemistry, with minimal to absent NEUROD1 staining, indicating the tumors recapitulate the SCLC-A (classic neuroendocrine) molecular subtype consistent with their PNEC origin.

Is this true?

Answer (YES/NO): NO